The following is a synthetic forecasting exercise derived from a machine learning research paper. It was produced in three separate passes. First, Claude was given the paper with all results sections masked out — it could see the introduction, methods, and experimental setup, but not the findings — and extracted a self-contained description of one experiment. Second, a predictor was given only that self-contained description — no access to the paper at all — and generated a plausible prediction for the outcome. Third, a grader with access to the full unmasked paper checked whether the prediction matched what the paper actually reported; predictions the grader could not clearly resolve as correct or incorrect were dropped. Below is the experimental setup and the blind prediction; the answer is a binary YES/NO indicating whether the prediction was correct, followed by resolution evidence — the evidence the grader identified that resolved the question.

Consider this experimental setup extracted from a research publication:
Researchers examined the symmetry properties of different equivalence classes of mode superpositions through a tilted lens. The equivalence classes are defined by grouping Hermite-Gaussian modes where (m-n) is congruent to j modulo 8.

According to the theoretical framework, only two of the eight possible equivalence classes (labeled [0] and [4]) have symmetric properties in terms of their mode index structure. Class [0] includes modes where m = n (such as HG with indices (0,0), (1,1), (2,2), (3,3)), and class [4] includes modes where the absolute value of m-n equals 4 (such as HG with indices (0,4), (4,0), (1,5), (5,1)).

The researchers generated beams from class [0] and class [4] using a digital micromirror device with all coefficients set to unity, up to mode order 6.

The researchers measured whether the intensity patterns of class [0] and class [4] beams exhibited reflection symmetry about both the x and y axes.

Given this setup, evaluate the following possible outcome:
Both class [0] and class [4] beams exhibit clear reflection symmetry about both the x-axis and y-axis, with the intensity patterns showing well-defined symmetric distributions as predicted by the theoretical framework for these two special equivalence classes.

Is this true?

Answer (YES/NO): NO